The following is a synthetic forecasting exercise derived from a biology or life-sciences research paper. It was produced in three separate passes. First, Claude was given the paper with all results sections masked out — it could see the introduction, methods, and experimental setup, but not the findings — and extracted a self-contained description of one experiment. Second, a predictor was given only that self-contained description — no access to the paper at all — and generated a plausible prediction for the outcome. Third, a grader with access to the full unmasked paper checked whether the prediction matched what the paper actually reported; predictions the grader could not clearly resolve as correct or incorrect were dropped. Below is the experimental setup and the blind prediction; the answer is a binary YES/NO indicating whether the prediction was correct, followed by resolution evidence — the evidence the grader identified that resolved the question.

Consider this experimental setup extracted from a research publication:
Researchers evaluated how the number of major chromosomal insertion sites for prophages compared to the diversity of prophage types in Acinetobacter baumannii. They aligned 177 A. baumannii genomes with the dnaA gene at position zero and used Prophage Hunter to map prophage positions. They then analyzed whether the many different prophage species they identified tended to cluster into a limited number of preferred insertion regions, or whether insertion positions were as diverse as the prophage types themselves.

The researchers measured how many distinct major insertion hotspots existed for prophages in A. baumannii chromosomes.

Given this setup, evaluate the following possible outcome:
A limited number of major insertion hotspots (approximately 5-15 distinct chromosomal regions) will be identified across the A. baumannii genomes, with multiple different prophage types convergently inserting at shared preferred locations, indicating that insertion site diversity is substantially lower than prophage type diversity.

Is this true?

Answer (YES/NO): NO